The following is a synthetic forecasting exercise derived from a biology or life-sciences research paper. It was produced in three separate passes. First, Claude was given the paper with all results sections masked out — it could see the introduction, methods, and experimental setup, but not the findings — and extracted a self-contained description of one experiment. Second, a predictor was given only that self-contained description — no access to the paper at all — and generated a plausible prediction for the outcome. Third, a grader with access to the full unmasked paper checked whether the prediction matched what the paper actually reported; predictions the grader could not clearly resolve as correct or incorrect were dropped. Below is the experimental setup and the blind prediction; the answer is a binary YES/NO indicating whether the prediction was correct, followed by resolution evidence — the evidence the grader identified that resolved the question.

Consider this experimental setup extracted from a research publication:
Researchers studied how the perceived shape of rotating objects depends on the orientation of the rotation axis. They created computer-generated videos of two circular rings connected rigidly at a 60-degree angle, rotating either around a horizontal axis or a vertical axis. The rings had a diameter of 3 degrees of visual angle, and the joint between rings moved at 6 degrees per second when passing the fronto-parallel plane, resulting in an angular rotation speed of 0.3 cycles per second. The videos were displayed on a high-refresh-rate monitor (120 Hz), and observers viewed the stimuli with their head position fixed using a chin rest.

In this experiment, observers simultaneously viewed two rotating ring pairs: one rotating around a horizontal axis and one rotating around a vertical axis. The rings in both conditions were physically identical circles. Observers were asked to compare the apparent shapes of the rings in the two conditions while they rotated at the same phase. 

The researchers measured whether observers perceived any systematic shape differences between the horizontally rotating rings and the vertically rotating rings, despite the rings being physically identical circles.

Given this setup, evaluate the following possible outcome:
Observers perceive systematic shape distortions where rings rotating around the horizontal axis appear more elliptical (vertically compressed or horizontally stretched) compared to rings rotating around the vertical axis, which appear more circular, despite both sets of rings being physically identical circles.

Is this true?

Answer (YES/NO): NO